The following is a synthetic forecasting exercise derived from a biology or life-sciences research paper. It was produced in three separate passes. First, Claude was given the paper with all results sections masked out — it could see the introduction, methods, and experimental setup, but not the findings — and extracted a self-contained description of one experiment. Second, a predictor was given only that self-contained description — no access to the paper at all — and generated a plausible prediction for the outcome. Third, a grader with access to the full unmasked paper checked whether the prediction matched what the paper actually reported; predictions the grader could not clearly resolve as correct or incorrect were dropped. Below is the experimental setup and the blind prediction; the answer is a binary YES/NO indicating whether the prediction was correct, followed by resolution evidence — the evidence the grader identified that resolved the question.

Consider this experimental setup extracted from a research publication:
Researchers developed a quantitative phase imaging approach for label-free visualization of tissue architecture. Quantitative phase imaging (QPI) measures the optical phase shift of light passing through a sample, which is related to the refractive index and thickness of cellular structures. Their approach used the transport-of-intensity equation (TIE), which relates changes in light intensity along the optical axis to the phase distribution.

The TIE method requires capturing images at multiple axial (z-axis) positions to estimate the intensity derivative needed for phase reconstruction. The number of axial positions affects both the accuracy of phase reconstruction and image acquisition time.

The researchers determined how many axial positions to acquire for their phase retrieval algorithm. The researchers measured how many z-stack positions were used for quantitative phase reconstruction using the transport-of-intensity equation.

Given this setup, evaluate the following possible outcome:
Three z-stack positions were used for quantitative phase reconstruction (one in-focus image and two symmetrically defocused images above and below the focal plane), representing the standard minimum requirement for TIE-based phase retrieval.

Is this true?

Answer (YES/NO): NO